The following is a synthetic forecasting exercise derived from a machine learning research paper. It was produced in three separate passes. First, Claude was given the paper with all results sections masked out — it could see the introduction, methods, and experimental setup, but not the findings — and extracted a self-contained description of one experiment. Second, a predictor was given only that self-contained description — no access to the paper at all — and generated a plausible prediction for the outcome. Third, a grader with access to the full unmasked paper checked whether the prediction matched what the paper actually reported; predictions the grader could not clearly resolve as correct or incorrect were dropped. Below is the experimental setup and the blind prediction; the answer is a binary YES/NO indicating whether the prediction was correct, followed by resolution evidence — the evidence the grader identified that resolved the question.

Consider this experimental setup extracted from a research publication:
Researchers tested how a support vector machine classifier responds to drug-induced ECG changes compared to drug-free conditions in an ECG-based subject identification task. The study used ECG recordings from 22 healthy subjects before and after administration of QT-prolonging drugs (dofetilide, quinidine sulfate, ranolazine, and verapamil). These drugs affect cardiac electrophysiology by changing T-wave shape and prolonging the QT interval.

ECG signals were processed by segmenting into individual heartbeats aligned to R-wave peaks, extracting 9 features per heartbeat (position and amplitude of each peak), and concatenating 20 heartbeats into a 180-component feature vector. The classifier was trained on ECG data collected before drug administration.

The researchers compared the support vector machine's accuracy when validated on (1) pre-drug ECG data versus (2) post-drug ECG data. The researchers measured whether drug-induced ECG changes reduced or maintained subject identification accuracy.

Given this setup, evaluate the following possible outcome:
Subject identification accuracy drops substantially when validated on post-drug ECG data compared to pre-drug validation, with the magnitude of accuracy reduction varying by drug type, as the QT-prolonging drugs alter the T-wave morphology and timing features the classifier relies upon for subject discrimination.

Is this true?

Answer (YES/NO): NO